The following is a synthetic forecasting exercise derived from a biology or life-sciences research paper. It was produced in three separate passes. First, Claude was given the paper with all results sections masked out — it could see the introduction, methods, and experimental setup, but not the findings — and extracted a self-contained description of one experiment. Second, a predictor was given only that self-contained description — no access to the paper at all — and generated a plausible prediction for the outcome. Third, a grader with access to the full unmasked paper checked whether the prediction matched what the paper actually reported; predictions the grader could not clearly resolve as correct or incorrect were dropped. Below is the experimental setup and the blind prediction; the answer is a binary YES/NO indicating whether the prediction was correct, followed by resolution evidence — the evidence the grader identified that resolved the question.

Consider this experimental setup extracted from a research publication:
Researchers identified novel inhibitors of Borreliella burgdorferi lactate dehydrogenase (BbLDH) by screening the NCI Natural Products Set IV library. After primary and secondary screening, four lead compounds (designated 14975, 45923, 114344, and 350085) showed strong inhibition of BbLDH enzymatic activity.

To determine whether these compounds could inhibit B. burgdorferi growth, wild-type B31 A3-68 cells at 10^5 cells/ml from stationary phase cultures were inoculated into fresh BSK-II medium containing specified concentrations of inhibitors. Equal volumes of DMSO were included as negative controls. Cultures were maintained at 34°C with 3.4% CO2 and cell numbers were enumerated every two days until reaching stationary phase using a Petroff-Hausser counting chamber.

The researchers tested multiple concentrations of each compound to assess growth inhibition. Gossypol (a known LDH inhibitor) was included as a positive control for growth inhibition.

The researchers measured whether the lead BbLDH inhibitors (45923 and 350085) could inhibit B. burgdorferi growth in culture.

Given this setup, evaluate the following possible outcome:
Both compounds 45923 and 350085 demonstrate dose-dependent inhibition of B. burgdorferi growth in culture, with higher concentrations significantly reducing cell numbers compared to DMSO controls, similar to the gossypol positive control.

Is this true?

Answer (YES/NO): NO